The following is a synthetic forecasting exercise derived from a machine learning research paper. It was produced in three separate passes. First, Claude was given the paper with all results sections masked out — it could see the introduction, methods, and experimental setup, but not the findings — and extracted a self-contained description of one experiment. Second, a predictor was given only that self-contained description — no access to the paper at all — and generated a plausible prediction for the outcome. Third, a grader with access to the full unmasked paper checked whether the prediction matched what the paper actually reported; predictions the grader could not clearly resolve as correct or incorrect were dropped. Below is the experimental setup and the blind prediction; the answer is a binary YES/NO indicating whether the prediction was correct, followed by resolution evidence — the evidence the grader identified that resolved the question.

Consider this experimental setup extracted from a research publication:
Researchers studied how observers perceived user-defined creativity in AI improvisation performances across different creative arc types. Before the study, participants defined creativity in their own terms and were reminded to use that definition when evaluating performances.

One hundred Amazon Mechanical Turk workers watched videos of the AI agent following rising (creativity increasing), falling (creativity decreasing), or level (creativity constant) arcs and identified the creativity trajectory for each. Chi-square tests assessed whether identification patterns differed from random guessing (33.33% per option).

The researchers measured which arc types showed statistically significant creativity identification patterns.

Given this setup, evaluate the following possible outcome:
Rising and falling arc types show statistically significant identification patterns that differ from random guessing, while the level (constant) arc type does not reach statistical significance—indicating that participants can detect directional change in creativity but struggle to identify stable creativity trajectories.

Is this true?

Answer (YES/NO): YES